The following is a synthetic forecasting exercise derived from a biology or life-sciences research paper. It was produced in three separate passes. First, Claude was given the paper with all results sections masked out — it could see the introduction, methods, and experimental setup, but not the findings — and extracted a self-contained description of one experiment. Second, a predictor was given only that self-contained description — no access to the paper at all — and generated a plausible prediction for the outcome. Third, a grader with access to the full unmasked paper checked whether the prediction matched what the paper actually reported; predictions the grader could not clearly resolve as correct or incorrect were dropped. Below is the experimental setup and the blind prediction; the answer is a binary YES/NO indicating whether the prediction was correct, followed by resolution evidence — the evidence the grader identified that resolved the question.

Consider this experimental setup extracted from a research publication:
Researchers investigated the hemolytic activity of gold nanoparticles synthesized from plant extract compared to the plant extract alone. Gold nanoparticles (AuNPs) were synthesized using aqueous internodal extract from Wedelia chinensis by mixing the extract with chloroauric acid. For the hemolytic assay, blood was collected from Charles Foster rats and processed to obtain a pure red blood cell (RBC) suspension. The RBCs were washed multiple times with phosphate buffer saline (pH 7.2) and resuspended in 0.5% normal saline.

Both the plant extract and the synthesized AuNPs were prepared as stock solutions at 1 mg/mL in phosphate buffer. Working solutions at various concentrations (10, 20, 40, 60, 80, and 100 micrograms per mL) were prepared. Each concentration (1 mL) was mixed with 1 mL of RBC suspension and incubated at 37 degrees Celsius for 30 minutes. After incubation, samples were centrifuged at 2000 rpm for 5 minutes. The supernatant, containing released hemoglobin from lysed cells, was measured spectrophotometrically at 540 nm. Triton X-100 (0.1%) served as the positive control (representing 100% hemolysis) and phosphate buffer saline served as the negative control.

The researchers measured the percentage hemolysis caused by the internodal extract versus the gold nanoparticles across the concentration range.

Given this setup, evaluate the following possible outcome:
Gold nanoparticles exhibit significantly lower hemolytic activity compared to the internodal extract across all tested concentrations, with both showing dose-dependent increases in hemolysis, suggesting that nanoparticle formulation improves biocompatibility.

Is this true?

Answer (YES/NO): NO